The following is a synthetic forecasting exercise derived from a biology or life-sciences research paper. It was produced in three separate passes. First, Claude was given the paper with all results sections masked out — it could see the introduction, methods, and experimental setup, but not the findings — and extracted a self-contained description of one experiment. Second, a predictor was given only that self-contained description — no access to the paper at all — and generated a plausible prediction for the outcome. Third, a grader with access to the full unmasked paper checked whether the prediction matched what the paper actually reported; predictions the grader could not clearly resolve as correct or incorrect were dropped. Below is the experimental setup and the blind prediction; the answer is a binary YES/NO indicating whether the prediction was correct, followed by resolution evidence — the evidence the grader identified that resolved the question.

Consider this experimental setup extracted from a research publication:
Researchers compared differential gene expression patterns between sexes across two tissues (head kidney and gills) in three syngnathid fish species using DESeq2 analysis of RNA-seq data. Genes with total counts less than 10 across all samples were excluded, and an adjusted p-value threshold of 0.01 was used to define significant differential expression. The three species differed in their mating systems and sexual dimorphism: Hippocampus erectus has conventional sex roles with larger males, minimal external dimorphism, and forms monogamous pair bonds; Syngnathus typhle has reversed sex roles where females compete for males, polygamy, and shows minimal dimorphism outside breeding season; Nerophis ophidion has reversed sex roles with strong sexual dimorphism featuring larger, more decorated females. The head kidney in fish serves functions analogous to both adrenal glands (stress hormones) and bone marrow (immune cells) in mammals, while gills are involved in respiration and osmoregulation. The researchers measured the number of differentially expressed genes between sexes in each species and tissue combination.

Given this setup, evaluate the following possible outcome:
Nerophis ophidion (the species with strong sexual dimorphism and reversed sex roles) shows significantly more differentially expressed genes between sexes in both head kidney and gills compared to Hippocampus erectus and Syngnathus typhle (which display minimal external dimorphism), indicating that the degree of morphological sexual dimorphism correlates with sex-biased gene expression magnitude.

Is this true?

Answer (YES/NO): NO